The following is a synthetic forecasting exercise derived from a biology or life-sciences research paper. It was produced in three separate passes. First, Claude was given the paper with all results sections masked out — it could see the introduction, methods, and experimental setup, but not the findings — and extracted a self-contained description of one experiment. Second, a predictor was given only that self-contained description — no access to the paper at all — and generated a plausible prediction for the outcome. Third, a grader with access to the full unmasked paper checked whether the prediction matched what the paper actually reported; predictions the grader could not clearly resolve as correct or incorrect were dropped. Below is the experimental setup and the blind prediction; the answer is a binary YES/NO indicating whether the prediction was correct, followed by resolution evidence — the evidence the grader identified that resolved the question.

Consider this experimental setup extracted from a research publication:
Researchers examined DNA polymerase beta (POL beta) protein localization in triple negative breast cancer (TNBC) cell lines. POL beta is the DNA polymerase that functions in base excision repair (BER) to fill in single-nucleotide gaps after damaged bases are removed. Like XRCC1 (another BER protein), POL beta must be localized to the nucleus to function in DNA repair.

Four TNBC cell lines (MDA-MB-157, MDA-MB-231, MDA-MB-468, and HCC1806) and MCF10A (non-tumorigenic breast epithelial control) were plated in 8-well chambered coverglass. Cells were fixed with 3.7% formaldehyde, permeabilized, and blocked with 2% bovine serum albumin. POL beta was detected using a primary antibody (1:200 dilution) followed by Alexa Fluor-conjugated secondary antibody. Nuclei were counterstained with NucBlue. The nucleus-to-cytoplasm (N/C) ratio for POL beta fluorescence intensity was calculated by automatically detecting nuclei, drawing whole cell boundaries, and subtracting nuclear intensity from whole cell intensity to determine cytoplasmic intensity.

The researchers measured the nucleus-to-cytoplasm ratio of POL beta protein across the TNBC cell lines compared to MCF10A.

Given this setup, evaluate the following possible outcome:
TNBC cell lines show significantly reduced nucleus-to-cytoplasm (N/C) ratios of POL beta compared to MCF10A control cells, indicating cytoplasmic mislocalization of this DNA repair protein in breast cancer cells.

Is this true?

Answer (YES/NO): NO